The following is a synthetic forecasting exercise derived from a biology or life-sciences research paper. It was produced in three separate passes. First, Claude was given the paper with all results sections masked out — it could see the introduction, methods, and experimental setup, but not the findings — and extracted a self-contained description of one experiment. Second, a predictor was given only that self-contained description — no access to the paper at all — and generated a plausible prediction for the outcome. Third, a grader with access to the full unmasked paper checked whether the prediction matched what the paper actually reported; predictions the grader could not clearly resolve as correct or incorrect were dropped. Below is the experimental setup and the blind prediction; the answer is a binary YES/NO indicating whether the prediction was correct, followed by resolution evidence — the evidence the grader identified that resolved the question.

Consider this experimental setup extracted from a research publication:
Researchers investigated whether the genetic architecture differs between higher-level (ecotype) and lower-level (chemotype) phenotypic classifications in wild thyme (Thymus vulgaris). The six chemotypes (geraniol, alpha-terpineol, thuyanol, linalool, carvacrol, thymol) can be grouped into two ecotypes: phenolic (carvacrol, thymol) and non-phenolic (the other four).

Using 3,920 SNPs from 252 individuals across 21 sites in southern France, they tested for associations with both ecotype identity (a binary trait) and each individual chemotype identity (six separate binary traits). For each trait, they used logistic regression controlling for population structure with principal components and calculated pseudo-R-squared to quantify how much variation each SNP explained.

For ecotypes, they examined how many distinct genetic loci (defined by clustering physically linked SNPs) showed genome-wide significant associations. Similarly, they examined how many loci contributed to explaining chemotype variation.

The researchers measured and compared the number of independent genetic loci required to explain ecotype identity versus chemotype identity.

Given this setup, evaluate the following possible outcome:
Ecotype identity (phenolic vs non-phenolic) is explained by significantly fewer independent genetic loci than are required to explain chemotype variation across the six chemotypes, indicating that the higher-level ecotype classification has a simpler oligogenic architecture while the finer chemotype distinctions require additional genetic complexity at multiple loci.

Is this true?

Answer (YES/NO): YES